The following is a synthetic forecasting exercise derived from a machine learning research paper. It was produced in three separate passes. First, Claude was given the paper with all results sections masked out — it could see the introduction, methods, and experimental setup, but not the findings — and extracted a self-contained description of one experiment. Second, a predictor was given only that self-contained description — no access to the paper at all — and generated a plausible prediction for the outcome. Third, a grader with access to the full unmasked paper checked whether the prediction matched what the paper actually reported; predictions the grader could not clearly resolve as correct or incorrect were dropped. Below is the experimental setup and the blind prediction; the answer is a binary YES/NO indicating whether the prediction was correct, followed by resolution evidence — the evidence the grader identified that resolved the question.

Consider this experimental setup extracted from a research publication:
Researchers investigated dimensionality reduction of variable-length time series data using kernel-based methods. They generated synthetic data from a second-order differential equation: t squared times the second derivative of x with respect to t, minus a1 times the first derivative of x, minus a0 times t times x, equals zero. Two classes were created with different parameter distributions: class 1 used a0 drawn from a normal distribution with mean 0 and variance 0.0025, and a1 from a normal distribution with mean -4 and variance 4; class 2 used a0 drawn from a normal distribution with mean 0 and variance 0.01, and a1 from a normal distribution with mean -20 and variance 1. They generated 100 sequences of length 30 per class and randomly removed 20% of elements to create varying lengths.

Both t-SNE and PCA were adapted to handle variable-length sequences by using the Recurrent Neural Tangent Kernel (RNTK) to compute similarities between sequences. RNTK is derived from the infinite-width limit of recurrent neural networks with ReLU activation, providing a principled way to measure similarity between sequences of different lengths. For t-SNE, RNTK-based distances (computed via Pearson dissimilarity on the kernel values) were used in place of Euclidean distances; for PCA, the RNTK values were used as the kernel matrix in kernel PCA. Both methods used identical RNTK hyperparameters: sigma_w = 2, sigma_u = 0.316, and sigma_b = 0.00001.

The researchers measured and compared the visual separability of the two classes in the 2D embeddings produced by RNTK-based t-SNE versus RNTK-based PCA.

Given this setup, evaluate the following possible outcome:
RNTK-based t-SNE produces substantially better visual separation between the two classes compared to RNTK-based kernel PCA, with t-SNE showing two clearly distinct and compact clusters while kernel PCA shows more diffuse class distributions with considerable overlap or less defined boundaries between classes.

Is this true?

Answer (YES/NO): NO